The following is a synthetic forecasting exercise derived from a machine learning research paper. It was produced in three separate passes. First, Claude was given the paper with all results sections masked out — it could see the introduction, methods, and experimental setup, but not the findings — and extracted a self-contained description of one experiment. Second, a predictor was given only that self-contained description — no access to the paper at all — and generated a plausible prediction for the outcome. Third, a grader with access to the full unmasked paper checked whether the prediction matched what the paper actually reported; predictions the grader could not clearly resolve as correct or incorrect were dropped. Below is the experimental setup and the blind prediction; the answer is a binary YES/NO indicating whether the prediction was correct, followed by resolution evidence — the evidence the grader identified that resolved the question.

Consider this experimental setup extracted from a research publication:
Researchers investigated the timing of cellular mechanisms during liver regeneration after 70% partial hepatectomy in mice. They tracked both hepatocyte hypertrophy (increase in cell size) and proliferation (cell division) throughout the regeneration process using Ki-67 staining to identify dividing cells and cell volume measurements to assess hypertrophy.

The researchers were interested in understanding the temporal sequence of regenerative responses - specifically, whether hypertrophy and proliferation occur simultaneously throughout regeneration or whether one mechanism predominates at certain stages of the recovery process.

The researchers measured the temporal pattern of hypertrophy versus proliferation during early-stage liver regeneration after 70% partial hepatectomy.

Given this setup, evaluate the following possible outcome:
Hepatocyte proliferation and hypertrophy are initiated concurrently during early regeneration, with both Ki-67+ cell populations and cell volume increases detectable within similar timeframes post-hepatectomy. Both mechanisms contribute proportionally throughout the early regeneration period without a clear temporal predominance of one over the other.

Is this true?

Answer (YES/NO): NO